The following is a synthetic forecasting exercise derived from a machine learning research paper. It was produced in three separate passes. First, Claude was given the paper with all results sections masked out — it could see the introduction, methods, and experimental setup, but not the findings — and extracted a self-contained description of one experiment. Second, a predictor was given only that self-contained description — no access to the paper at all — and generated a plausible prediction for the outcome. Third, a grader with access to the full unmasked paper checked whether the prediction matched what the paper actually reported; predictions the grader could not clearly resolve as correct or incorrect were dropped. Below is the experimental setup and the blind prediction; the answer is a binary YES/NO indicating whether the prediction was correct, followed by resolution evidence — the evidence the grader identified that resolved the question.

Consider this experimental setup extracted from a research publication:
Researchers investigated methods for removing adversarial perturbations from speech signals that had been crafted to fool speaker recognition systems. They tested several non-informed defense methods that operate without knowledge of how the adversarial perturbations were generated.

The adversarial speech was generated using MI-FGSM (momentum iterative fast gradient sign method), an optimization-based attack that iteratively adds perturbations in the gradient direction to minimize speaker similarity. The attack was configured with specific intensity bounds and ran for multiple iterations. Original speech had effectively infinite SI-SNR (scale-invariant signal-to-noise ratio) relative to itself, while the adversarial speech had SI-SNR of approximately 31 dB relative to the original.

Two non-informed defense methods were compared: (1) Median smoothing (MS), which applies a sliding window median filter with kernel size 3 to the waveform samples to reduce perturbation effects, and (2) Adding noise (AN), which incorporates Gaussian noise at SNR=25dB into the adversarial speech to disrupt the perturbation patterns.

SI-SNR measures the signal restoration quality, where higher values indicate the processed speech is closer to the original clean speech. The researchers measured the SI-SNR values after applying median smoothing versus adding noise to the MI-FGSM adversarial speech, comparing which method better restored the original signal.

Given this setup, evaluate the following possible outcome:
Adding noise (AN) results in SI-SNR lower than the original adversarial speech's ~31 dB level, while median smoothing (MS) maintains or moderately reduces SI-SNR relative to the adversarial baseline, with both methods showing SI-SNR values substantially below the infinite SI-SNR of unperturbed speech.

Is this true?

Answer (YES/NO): NO